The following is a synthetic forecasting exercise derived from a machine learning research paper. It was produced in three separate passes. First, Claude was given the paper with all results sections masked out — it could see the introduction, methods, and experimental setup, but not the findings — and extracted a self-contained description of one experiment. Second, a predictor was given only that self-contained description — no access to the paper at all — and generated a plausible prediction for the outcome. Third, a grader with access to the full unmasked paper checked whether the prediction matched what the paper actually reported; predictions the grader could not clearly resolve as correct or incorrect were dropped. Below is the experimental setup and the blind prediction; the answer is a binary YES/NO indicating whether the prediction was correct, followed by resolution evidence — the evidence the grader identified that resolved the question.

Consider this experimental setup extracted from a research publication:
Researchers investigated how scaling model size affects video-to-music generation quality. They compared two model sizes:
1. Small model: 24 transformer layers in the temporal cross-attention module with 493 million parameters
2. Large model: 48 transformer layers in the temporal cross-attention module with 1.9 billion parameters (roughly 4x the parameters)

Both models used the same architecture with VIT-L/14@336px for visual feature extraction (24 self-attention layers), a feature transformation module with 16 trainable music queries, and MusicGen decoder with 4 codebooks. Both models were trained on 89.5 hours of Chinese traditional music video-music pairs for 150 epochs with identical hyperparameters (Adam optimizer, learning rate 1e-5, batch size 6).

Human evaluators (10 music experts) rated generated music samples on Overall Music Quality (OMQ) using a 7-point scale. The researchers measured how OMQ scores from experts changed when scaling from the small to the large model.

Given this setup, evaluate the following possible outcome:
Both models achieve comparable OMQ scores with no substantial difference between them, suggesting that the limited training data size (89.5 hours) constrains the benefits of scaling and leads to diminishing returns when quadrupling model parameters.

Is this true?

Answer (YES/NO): NO